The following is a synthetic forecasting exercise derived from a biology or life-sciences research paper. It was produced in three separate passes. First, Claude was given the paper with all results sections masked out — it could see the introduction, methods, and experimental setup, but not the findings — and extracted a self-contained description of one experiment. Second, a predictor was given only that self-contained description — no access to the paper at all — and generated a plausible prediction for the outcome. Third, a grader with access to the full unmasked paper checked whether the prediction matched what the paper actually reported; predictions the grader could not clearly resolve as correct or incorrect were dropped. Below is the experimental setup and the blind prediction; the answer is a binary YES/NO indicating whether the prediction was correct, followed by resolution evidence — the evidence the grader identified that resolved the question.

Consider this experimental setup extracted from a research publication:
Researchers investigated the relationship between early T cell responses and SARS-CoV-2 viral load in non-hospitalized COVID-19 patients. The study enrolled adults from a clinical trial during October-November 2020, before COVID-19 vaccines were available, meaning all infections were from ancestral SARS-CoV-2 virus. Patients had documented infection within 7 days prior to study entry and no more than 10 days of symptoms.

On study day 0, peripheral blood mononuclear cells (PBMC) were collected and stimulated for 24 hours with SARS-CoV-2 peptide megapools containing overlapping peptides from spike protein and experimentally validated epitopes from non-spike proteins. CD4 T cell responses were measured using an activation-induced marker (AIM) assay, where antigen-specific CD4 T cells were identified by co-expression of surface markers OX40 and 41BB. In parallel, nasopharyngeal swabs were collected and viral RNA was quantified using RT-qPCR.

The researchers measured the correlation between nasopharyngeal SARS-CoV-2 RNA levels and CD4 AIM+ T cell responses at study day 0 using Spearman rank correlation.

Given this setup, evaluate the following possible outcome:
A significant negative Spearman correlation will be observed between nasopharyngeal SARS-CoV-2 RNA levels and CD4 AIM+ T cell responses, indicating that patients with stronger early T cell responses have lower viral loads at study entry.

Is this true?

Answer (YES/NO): YES